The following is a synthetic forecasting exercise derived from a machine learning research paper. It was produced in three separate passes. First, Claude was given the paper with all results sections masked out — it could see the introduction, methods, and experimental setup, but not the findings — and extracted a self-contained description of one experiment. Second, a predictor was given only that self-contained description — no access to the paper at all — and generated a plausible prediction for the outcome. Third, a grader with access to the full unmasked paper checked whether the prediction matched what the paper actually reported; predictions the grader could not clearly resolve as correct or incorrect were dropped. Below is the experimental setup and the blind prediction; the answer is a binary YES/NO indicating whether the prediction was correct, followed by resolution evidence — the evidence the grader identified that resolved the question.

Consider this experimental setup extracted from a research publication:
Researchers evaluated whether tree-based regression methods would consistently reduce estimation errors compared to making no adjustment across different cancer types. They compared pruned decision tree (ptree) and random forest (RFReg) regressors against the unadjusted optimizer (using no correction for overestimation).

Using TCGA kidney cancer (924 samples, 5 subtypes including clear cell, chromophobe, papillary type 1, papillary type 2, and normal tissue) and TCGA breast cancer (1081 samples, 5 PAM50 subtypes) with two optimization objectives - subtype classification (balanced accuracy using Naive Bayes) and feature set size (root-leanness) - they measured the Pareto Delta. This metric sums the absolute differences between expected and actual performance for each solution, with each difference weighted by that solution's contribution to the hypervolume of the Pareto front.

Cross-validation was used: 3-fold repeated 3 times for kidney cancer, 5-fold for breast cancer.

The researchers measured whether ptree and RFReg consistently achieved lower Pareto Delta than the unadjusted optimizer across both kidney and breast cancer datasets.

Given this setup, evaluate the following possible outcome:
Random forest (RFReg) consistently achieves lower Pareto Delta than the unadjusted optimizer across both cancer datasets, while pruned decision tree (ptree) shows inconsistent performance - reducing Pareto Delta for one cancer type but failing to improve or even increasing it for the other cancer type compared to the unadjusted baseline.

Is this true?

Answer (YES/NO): NO